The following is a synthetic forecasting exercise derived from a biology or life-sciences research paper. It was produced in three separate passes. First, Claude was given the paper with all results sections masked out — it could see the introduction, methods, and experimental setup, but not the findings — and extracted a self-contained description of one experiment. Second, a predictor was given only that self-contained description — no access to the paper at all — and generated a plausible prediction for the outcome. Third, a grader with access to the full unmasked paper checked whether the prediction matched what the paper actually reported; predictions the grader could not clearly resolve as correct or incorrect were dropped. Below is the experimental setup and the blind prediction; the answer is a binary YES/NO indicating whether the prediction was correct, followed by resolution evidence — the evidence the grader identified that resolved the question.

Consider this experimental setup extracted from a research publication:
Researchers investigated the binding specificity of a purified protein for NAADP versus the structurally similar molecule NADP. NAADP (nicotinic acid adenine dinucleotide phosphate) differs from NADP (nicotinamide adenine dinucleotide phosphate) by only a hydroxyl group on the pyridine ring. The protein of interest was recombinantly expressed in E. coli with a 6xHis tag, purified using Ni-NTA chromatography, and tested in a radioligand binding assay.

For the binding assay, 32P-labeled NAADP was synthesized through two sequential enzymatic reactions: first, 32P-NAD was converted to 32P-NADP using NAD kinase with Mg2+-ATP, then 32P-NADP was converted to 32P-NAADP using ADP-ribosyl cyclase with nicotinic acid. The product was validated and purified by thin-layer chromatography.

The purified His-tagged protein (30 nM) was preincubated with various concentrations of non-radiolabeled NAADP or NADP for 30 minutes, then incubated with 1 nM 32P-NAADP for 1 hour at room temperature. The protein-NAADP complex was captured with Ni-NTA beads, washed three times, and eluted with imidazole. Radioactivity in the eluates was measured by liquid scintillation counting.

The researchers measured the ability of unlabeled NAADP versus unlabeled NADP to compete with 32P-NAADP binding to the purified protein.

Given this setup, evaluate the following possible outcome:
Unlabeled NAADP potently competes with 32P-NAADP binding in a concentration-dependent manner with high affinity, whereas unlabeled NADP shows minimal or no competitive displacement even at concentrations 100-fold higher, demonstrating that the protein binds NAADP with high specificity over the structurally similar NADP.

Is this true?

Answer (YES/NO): YES